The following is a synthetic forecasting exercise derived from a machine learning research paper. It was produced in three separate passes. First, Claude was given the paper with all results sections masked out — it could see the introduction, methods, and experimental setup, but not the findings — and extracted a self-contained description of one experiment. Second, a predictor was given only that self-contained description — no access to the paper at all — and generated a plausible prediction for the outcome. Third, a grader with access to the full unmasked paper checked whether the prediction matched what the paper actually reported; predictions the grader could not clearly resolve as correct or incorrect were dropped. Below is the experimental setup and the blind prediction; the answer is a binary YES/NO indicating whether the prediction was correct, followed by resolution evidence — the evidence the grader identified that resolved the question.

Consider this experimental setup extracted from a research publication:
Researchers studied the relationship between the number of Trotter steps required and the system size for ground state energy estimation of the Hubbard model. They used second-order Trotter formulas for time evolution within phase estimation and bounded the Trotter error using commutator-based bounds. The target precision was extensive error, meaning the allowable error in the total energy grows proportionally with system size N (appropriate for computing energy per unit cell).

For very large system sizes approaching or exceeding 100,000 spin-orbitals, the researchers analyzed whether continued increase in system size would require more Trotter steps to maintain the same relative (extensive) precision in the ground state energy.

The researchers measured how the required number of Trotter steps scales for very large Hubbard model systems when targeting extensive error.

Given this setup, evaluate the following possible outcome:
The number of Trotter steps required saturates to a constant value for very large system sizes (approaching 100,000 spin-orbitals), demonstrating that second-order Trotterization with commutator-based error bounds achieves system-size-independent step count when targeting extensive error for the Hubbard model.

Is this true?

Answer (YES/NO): NO